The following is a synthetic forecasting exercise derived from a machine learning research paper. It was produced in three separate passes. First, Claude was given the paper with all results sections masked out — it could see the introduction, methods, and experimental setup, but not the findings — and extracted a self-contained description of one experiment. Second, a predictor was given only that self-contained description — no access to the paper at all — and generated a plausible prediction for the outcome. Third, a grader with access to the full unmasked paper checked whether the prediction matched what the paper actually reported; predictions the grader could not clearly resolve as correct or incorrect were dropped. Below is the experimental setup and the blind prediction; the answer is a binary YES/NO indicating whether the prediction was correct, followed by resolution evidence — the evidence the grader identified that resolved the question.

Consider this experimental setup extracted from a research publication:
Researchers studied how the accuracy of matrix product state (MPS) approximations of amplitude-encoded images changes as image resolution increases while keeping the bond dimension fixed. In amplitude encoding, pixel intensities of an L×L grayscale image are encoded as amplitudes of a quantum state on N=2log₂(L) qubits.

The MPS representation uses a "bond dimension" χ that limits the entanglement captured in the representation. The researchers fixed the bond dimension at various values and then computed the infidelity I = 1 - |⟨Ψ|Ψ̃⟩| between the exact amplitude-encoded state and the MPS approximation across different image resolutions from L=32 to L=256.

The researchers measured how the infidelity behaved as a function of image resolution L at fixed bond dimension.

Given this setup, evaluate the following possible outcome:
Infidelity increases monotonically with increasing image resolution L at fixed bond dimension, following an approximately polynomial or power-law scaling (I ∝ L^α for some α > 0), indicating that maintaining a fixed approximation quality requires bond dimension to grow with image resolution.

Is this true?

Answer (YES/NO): NO